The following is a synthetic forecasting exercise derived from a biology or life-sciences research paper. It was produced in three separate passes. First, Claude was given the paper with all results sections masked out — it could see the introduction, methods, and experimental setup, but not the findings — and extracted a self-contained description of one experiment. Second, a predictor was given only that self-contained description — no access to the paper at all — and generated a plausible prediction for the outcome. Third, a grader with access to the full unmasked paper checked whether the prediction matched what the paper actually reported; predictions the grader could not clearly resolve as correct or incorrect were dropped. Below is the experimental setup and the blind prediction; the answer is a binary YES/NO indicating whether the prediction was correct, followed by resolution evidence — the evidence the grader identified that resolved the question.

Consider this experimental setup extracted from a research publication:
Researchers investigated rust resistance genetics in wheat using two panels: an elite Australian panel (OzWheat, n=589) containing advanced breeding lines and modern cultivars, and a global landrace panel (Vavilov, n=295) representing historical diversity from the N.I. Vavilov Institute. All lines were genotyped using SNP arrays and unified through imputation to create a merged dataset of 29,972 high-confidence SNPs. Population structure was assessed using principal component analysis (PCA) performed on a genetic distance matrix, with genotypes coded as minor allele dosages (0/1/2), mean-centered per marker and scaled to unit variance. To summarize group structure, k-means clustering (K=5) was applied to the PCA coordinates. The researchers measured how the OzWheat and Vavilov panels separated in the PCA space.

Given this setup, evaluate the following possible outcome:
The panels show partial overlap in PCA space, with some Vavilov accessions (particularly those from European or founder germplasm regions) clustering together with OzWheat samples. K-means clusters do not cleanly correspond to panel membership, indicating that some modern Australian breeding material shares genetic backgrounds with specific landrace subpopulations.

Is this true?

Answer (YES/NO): NO